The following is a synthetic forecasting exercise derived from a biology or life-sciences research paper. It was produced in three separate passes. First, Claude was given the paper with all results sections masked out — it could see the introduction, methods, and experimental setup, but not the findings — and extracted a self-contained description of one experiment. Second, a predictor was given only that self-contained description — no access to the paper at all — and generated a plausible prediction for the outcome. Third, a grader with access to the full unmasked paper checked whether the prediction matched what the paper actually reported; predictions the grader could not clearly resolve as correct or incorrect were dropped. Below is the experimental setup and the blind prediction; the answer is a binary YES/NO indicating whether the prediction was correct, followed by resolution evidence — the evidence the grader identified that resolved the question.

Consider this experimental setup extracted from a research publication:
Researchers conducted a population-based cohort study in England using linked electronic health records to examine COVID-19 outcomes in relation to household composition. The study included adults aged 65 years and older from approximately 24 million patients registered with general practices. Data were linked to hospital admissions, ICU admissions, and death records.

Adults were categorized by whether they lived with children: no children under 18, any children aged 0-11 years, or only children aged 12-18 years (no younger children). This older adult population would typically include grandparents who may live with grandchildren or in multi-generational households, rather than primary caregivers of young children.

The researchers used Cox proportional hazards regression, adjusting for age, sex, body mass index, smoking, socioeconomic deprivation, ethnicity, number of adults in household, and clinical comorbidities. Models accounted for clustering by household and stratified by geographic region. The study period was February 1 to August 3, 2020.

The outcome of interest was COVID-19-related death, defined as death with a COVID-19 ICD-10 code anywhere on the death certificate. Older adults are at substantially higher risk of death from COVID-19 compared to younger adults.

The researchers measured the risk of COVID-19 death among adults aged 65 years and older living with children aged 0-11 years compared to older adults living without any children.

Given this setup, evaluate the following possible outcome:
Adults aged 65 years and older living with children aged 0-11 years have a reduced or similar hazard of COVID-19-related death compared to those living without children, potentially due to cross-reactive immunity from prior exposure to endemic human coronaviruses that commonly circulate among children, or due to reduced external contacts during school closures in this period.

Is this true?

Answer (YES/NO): YES